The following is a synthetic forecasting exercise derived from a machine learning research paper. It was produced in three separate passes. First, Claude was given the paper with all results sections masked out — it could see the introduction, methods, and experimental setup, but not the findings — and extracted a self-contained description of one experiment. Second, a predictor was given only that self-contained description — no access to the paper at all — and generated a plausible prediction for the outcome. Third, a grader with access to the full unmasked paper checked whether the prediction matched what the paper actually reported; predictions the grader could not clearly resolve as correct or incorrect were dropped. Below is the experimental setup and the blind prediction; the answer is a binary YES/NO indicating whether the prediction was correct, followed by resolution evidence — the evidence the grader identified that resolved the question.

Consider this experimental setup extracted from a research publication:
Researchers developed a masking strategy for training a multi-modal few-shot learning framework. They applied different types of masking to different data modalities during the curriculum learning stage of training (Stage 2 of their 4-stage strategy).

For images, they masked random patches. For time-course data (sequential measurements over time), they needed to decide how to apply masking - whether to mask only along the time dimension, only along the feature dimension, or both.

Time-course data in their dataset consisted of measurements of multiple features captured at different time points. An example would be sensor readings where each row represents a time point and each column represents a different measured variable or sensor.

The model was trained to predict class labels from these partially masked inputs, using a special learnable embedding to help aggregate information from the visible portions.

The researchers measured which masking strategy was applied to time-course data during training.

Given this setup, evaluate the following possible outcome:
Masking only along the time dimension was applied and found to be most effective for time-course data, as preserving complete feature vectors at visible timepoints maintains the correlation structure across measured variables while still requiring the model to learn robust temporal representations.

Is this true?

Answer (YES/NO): NO